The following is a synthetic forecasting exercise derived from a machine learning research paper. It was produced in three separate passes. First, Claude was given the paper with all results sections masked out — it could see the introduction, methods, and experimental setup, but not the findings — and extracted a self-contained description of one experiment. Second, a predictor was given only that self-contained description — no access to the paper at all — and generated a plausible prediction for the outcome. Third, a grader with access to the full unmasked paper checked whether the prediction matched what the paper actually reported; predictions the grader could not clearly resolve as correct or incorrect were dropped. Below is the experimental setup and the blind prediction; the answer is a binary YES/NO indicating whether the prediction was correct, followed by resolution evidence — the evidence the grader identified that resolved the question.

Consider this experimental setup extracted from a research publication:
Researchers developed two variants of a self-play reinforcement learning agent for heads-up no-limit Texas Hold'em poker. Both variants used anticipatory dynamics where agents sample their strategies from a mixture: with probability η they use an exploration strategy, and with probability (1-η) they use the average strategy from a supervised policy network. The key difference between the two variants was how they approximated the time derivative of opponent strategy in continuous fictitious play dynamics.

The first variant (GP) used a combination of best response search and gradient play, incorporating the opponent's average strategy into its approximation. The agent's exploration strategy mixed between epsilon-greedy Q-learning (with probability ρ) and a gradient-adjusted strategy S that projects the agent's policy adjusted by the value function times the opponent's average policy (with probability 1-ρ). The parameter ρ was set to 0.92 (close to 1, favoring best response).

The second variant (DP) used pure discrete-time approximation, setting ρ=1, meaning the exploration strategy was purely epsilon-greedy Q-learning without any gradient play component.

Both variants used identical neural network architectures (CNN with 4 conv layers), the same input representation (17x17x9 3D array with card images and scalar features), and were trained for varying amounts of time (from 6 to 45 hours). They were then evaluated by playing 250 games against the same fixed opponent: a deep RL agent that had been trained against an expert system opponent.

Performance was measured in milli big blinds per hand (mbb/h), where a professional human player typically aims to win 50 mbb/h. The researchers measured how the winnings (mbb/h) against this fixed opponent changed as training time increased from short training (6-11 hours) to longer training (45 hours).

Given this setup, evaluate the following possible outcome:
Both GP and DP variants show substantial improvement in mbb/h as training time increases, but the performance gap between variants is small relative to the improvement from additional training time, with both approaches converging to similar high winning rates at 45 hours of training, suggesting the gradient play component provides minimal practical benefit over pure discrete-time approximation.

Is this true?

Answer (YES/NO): NO